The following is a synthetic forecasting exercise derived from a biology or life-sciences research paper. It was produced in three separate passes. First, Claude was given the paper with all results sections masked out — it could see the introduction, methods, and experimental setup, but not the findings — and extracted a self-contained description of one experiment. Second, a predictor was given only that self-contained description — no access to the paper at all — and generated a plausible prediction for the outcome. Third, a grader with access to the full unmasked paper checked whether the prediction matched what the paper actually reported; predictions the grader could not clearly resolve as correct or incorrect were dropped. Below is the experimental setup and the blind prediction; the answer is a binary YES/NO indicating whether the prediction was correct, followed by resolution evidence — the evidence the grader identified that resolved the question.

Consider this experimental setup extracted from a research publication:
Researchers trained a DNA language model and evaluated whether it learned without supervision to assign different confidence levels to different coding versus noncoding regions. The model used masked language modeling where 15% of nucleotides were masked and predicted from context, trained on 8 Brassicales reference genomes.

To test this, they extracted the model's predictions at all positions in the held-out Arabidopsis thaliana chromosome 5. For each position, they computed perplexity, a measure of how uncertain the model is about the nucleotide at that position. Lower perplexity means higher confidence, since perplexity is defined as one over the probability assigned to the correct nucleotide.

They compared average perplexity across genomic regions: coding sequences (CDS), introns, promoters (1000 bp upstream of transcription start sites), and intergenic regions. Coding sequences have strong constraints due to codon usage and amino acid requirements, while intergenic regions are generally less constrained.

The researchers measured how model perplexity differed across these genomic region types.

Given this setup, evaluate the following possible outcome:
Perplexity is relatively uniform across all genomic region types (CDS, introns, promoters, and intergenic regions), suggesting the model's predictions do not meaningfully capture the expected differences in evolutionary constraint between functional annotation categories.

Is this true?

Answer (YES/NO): NO